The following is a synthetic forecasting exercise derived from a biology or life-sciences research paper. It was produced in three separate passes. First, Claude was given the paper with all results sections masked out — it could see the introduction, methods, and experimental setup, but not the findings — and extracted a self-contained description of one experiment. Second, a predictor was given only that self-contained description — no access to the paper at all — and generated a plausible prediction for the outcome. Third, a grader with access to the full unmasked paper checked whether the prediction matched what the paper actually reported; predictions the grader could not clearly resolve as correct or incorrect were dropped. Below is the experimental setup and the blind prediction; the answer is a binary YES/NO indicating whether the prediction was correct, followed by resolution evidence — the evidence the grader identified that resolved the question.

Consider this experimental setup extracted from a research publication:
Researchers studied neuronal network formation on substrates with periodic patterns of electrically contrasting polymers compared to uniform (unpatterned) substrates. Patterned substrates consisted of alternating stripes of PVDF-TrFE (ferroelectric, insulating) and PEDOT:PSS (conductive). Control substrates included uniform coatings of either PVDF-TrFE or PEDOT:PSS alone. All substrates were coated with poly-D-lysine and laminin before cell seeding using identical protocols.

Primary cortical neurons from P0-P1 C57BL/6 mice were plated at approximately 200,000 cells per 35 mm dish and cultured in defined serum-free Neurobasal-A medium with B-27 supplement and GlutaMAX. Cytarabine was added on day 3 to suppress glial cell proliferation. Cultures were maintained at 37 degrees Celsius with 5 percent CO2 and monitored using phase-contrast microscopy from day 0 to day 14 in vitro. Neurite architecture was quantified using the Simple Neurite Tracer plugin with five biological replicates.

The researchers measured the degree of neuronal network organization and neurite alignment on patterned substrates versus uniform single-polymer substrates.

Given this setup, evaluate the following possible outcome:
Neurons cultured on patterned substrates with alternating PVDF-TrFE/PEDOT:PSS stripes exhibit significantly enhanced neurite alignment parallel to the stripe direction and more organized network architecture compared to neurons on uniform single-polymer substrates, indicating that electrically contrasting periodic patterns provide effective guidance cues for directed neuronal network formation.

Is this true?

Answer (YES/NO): YES